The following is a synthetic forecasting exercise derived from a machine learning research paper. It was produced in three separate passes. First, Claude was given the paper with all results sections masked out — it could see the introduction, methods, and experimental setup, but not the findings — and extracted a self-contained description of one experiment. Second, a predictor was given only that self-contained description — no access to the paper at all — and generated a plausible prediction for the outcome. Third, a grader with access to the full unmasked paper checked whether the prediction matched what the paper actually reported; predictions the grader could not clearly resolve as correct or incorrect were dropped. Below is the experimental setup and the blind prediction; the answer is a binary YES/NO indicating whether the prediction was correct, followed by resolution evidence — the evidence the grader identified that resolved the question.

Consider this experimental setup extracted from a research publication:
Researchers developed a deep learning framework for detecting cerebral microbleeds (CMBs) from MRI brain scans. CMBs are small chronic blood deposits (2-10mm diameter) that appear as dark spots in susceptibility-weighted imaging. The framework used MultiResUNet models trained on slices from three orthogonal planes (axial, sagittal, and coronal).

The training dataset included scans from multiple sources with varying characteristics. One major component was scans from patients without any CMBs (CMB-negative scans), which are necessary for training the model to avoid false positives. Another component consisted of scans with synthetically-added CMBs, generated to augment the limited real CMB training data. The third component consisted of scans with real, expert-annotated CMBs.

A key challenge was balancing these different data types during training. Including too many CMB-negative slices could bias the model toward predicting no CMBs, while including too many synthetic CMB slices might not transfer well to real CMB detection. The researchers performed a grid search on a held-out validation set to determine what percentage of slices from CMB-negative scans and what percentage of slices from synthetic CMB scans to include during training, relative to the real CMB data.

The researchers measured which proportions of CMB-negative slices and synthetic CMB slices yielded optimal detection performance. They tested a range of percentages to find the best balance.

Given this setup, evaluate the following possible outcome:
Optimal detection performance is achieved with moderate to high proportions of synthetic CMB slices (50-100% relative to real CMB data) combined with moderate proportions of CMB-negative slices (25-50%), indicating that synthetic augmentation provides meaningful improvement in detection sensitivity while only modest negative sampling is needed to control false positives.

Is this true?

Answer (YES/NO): NO